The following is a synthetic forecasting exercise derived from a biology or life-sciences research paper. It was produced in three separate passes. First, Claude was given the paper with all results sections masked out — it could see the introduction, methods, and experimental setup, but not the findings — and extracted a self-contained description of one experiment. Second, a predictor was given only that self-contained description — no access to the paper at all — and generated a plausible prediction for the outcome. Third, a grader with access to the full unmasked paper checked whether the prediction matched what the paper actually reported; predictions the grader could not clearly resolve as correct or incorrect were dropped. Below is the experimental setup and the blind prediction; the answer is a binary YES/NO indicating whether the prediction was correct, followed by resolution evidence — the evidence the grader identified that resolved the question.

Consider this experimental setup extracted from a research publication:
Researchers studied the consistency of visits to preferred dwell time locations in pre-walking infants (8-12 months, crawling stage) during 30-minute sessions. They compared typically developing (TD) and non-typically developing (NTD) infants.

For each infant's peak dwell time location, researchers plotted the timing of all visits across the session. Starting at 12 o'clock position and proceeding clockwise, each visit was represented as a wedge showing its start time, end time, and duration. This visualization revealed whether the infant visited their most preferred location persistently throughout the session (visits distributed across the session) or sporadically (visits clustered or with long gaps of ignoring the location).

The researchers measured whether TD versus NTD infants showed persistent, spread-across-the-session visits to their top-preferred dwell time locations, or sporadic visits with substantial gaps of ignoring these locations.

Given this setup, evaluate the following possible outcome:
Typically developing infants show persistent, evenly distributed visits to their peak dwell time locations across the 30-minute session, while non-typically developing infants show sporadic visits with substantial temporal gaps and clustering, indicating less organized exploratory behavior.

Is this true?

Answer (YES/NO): YES